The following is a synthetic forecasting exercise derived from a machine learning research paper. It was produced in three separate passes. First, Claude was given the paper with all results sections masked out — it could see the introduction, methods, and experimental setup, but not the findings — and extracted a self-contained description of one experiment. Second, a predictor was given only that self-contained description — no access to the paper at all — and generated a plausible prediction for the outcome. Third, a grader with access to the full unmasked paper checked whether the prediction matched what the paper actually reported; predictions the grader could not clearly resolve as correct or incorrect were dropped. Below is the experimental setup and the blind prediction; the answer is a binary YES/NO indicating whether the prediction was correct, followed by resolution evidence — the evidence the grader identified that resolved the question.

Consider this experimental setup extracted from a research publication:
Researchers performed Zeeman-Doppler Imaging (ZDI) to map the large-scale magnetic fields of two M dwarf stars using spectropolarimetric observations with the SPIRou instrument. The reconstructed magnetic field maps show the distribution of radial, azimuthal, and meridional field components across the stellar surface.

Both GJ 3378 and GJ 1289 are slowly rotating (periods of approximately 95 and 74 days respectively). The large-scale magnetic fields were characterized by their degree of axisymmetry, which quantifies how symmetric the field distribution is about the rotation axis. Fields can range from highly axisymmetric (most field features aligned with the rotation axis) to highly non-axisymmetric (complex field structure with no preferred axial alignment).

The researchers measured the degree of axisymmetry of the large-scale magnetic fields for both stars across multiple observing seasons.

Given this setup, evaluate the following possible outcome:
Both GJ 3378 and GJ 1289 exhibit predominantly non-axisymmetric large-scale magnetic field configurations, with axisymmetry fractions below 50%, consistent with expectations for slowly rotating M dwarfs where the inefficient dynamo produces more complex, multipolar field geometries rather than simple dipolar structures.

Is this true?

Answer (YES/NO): NO